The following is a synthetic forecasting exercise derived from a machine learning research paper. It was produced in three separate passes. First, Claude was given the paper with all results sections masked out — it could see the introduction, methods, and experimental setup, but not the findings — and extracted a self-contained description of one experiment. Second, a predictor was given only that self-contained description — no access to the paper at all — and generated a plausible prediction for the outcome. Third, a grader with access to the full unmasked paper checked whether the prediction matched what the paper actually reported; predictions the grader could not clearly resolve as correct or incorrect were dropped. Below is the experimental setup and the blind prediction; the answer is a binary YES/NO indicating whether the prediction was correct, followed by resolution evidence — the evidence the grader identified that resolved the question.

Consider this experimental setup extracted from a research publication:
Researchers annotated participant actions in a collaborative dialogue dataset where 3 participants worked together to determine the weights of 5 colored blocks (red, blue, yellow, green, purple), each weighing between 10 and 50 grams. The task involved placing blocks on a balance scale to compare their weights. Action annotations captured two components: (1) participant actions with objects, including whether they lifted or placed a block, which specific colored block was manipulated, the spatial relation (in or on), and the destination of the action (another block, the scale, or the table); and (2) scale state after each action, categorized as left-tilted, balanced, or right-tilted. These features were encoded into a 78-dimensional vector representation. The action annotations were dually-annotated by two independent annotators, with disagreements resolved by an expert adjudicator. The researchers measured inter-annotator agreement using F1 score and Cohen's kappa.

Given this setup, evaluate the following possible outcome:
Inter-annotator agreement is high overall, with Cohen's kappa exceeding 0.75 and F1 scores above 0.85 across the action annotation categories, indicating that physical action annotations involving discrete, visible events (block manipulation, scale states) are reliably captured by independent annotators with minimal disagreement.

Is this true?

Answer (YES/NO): NO